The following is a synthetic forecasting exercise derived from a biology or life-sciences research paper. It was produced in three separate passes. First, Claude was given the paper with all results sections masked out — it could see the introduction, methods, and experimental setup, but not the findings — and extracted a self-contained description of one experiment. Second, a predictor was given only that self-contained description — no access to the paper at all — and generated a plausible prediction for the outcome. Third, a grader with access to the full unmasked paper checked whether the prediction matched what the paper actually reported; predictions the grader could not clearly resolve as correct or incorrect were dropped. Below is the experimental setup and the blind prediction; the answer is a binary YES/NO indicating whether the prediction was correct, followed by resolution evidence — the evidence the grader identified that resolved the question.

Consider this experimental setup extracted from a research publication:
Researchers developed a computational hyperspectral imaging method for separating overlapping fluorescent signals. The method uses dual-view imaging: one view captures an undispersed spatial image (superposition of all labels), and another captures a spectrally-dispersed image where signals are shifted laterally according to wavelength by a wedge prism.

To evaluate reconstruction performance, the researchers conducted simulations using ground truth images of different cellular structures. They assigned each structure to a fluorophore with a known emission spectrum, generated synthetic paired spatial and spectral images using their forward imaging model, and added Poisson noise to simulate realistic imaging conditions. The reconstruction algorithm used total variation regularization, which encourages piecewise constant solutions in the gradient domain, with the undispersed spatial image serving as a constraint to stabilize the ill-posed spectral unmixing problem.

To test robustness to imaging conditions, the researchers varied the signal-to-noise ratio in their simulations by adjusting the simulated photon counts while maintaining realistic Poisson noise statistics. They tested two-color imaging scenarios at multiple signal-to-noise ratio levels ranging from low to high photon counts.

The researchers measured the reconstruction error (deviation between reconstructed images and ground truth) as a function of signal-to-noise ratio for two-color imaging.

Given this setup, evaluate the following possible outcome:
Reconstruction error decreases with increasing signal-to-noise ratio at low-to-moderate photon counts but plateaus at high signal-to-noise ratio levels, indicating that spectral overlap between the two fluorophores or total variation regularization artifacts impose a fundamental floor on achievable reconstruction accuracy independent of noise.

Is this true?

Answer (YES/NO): YES